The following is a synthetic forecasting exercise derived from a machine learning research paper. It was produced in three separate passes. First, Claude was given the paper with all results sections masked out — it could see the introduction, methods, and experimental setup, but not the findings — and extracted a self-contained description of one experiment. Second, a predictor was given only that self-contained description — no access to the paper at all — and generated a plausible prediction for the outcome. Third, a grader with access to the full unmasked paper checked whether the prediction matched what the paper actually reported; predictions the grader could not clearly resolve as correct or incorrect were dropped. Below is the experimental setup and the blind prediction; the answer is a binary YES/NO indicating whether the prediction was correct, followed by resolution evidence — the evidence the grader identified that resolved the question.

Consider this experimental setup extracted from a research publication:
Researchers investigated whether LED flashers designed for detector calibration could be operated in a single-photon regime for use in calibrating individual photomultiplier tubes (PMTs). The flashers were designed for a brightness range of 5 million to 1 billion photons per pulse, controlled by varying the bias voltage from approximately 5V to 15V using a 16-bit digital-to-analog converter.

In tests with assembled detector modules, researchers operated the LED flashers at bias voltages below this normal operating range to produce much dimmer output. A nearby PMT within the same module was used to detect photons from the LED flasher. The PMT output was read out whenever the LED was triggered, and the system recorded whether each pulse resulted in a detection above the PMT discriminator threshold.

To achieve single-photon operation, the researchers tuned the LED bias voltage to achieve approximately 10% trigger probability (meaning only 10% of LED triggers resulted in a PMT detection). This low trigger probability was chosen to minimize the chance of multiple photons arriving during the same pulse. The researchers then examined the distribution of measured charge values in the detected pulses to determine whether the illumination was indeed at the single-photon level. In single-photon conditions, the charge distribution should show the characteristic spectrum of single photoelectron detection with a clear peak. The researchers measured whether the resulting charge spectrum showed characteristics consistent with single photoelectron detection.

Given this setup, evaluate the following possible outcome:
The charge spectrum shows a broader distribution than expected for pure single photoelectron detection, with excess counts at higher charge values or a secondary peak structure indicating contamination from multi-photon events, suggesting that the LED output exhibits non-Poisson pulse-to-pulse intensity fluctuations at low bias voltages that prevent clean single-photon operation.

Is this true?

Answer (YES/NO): NO